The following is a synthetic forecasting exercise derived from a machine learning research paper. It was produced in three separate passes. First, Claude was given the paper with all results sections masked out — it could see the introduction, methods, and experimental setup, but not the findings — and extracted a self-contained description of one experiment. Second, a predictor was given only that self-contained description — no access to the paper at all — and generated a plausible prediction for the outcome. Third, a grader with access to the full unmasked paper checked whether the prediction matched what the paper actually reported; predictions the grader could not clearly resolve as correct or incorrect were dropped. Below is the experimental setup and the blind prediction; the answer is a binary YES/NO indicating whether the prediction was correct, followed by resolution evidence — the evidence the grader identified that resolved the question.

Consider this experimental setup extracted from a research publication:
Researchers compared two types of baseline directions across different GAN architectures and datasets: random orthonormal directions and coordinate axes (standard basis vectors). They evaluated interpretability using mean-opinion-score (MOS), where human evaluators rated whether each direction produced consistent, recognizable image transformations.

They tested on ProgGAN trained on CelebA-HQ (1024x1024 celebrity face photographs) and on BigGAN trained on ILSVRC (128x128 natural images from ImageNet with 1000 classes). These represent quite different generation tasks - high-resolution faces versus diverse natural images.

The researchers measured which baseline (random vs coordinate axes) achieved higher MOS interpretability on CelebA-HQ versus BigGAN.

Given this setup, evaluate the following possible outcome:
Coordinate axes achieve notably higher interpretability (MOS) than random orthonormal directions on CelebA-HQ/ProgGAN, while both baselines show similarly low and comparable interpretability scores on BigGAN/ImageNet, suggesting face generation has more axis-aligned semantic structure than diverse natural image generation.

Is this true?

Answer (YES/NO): NO